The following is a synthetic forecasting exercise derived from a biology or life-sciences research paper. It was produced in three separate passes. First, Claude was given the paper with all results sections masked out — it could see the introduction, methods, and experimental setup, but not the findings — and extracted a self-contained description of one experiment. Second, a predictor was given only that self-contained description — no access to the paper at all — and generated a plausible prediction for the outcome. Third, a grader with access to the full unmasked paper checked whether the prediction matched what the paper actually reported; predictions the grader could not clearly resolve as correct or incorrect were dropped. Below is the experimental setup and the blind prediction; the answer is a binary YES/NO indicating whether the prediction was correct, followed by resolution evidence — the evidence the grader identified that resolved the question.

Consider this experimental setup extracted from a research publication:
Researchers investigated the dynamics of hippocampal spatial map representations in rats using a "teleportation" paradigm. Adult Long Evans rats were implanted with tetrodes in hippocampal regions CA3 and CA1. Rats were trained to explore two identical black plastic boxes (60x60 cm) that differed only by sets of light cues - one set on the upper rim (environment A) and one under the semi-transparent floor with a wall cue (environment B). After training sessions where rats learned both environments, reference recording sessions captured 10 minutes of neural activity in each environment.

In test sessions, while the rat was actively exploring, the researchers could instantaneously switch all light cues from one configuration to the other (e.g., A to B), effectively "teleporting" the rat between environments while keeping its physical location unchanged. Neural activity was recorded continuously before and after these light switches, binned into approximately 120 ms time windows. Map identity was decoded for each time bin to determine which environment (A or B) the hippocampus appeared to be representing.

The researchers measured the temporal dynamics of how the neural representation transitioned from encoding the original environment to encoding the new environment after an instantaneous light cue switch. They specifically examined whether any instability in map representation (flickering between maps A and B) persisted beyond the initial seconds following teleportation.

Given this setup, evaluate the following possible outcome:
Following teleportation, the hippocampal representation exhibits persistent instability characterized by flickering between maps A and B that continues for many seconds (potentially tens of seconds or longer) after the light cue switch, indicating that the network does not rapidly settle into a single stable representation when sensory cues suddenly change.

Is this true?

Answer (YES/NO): YES